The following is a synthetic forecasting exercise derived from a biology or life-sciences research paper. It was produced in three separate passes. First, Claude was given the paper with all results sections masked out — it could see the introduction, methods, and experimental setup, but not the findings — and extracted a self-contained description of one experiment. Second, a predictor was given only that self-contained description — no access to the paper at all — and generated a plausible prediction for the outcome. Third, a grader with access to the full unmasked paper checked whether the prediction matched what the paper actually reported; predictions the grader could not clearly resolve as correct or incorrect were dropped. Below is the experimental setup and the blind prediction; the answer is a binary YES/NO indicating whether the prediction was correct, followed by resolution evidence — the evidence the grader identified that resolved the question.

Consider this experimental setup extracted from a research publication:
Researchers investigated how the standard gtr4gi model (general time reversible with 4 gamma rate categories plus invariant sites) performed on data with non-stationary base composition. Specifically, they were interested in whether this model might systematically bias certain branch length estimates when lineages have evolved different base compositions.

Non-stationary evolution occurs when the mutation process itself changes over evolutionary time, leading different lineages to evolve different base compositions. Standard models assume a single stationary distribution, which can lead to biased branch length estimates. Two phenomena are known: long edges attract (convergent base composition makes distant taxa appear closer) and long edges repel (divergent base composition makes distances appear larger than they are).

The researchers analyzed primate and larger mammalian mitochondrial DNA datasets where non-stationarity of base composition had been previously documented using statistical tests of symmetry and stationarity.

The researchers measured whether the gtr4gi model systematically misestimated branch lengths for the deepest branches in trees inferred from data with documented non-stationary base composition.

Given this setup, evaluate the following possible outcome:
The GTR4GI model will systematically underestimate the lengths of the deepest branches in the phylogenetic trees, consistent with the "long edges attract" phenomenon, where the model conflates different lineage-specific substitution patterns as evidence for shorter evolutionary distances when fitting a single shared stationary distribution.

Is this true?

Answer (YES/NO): NO